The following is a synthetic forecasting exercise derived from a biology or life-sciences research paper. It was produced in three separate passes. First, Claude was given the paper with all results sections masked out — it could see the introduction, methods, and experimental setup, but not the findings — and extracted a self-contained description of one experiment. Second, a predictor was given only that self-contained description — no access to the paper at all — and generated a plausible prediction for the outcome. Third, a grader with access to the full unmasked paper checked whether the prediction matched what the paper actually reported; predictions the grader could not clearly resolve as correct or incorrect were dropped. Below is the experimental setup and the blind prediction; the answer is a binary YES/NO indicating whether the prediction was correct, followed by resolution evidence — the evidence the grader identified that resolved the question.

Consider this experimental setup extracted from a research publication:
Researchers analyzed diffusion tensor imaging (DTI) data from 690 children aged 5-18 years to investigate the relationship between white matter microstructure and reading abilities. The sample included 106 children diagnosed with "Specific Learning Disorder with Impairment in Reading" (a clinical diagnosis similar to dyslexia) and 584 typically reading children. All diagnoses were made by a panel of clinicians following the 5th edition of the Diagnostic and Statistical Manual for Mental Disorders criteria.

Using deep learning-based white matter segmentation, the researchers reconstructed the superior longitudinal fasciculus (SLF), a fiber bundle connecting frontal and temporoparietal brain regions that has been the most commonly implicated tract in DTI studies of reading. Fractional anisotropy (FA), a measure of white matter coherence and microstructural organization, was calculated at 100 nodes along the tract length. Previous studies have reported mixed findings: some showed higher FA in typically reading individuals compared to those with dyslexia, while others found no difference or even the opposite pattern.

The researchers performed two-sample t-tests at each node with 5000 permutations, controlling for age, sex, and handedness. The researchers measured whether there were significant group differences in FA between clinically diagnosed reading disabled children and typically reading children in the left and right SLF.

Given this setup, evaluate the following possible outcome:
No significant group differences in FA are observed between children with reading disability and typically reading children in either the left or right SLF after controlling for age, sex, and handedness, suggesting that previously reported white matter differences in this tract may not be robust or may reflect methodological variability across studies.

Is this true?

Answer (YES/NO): NO